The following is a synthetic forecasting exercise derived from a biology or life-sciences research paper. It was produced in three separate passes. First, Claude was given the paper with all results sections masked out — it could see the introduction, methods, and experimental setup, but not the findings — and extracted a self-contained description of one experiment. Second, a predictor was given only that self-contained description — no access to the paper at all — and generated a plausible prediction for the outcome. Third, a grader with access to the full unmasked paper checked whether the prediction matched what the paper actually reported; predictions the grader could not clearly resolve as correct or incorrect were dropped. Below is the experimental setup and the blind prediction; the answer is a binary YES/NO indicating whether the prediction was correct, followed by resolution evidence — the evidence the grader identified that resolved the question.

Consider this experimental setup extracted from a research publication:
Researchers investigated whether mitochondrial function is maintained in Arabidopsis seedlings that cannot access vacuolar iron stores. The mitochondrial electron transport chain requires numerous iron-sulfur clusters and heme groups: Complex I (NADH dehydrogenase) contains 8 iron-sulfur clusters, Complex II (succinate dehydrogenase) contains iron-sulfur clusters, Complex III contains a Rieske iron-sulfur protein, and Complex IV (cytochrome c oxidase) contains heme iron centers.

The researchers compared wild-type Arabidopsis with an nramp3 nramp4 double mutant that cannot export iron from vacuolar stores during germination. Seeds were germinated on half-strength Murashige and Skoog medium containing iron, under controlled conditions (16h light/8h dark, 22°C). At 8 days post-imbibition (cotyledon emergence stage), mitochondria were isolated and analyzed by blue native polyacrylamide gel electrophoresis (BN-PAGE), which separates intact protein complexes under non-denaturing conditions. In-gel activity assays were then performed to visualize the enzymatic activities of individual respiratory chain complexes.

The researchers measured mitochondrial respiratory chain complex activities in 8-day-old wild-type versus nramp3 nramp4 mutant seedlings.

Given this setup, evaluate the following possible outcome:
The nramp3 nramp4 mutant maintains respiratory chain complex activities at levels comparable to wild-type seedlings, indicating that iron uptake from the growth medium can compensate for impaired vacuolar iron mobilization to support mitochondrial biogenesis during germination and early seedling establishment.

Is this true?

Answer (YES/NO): NO